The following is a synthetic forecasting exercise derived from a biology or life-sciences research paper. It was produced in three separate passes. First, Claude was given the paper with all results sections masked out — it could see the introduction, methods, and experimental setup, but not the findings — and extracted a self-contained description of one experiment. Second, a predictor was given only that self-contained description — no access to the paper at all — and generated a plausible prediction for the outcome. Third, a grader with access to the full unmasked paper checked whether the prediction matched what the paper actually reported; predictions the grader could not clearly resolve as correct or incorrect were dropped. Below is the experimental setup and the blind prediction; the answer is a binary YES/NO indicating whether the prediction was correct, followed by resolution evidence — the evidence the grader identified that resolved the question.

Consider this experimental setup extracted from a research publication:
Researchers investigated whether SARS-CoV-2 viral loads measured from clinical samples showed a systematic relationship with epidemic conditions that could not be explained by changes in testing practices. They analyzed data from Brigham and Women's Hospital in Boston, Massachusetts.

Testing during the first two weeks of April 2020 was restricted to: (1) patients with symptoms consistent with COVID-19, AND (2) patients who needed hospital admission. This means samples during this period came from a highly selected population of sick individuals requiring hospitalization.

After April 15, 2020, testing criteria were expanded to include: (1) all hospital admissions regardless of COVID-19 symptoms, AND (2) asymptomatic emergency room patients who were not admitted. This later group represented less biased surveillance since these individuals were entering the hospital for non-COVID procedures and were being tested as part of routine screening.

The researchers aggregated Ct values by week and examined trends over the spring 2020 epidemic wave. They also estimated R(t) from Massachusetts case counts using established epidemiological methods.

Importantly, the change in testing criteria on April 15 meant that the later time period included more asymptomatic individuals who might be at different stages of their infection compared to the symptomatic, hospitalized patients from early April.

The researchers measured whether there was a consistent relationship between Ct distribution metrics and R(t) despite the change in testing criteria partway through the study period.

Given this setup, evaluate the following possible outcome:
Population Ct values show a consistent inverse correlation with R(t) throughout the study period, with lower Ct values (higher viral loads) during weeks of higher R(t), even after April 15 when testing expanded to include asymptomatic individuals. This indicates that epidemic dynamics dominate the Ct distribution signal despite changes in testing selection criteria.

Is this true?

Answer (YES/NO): YES